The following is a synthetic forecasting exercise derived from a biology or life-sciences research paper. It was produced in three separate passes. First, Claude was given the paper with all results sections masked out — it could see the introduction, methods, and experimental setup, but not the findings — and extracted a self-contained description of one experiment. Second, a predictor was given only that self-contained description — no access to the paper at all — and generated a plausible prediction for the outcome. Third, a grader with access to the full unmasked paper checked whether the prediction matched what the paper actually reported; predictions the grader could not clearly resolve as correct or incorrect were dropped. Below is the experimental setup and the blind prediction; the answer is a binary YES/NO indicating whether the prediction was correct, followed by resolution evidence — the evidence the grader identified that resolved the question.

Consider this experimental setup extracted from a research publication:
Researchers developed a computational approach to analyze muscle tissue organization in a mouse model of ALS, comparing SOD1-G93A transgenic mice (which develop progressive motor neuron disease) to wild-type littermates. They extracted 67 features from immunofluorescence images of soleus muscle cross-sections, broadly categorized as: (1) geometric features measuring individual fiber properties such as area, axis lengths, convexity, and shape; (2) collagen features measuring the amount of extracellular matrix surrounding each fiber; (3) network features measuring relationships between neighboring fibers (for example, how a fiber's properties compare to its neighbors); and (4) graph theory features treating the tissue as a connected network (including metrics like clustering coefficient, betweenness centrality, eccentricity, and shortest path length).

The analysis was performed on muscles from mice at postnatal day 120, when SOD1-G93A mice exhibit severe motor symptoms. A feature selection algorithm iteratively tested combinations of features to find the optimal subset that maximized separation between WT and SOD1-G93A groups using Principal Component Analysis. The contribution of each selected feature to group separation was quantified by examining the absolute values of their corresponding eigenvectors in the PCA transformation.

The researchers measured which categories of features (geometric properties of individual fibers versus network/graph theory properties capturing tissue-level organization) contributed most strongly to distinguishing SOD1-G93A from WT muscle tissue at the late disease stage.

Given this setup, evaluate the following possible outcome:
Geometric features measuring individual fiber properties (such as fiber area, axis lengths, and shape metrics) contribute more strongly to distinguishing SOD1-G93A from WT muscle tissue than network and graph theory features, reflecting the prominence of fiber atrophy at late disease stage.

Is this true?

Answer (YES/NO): YES